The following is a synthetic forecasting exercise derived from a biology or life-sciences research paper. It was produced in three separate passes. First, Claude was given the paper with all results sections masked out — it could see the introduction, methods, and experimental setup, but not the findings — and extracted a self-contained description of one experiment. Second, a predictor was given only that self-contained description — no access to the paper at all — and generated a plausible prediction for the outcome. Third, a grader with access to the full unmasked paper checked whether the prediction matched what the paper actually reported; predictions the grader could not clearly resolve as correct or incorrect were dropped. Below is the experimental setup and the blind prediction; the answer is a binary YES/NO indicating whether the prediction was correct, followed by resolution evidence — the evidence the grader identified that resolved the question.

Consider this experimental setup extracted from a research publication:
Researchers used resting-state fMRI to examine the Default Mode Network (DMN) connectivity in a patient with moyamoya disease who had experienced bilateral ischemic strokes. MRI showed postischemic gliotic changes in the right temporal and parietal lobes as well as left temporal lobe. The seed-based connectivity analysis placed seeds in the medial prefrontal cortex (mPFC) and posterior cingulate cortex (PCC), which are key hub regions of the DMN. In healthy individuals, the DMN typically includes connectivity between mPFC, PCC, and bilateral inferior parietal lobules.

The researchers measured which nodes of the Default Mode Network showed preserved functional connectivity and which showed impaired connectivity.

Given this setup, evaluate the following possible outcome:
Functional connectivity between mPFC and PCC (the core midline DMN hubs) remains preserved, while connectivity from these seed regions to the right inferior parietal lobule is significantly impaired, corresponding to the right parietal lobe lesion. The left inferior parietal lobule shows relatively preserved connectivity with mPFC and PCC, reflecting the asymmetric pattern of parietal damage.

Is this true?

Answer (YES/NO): NO